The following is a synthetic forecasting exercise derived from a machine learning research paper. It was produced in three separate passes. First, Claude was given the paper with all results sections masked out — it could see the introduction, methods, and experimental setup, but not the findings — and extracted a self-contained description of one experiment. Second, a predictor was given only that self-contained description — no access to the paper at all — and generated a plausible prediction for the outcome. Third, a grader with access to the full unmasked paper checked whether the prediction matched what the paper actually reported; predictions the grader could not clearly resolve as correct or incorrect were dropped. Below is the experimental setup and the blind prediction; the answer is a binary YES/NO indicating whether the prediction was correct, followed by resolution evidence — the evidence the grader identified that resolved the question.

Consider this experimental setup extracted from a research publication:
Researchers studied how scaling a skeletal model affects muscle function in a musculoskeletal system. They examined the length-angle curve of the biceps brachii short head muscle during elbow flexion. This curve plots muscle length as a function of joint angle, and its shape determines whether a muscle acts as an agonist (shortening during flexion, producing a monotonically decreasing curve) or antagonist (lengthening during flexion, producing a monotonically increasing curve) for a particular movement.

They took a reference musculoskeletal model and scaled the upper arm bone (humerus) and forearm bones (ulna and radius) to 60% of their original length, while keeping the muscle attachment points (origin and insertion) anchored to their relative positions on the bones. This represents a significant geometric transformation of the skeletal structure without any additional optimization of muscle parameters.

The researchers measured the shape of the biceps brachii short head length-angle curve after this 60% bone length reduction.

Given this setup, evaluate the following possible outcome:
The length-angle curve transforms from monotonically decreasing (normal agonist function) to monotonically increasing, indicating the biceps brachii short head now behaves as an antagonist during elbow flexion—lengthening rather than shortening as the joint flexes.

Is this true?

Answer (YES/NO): NO